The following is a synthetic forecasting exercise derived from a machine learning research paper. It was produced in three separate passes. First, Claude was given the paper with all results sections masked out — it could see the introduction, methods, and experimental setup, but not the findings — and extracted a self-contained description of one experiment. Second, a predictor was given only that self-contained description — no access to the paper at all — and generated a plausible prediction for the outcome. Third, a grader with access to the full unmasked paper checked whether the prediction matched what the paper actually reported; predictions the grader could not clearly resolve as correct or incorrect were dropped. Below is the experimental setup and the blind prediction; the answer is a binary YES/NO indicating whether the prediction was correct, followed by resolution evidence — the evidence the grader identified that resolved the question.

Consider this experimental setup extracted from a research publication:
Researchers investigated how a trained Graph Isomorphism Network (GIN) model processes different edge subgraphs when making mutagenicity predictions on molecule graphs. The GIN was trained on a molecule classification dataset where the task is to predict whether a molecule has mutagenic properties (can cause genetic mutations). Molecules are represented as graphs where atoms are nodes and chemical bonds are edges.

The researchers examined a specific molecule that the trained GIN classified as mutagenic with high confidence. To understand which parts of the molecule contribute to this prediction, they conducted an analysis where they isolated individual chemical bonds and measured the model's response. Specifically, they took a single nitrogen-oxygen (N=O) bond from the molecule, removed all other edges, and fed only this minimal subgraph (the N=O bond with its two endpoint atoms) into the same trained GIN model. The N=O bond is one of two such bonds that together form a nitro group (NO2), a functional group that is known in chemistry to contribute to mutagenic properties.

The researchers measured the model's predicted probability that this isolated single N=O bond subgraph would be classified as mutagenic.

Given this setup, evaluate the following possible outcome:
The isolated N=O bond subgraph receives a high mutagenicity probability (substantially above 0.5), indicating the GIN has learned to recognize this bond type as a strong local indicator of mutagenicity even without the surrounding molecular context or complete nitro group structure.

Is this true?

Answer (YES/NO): YES